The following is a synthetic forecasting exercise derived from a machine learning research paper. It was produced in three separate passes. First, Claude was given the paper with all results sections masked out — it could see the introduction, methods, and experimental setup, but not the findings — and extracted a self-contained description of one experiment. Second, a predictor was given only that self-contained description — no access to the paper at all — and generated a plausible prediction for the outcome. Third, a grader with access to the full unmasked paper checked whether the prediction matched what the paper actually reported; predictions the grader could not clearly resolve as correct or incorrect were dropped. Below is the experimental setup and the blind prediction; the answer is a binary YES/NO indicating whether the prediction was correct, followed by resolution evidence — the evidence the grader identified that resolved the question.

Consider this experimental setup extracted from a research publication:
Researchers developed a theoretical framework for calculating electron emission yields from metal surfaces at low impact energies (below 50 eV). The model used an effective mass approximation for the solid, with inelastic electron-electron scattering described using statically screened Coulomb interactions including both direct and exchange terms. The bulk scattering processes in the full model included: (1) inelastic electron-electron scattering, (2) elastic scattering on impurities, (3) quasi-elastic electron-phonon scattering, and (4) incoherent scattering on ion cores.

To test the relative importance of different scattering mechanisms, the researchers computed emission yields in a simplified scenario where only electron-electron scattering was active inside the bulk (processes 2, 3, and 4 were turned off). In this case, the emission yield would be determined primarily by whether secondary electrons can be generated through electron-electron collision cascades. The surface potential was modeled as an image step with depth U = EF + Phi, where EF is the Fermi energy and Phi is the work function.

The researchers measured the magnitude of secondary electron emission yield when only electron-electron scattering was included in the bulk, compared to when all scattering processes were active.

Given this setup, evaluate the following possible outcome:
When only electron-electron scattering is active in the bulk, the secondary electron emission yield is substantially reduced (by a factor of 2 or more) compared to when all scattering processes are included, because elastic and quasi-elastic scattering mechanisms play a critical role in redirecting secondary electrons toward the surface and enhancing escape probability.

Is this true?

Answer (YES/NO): NO